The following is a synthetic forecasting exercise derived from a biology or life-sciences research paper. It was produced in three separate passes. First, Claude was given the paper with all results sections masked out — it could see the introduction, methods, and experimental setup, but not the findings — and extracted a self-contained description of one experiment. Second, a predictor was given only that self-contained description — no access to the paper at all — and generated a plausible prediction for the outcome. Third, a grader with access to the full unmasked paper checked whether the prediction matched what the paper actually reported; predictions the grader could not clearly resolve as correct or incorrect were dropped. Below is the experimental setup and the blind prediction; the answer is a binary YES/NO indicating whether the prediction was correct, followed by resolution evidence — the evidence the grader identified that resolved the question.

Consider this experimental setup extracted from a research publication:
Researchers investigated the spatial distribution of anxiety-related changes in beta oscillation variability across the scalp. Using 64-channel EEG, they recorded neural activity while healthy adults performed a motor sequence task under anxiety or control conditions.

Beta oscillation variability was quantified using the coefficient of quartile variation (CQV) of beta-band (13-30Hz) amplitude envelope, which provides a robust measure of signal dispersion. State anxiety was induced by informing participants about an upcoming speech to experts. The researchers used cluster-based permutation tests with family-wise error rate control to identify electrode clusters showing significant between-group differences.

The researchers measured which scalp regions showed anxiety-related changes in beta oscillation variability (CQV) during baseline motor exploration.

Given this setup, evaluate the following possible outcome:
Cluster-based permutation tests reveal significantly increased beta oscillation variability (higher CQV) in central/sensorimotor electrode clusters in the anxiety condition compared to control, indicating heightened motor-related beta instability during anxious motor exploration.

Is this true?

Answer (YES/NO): YES